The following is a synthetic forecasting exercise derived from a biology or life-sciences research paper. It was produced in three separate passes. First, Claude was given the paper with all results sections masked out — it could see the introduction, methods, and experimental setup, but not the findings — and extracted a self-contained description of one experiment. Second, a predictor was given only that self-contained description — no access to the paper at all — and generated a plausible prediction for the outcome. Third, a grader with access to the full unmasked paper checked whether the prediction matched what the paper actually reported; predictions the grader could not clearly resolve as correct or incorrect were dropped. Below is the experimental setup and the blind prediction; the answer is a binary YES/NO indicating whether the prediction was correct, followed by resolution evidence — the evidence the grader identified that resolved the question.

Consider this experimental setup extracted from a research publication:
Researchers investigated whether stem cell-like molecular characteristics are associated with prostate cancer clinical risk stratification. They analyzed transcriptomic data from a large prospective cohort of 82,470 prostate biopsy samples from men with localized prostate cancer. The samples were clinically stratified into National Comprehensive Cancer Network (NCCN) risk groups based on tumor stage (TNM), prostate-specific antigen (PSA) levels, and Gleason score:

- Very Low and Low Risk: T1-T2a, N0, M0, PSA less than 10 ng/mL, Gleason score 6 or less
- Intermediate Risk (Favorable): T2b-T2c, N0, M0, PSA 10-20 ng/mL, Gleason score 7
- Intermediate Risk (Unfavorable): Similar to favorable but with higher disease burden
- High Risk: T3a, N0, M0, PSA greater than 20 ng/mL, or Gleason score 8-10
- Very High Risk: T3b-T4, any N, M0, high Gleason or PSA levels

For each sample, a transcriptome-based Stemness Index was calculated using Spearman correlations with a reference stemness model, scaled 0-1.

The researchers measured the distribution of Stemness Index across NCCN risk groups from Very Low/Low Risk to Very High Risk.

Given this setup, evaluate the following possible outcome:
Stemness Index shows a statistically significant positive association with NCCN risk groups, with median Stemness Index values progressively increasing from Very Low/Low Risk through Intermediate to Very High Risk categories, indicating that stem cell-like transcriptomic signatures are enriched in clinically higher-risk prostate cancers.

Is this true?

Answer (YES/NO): YES